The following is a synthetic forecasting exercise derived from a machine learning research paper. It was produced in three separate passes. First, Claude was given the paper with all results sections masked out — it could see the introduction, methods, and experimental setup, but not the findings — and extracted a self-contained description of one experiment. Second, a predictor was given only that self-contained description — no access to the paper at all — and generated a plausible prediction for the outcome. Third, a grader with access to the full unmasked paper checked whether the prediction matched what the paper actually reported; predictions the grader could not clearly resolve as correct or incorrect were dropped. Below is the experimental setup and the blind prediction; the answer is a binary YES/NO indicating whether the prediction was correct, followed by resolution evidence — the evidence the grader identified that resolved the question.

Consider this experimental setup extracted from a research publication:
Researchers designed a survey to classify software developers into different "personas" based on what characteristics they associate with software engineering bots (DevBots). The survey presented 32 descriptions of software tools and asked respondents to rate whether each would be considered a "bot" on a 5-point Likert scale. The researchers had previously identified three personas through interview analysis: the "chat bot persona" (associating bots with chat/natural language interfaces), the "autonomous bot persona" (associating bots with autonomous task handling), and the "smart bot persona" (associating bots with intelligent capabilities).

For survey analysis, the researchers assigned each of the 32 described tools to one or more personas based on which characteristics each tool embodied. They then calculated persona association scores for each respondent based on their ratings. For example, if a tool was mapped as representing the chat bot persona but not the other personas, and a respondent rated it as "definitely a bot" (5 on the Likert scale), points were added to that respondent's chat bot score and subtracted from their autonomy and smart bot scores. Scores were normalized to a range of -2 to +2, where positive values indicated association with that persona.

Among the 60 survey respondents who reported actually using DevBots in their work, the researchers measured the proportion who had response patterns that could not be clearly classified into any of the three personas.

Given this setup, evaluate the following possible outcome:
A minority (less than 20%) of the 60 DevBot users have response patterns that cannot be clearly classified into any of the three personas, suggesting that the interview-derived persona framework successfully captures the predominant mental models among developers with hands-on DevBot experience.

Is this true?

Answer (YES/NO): NO